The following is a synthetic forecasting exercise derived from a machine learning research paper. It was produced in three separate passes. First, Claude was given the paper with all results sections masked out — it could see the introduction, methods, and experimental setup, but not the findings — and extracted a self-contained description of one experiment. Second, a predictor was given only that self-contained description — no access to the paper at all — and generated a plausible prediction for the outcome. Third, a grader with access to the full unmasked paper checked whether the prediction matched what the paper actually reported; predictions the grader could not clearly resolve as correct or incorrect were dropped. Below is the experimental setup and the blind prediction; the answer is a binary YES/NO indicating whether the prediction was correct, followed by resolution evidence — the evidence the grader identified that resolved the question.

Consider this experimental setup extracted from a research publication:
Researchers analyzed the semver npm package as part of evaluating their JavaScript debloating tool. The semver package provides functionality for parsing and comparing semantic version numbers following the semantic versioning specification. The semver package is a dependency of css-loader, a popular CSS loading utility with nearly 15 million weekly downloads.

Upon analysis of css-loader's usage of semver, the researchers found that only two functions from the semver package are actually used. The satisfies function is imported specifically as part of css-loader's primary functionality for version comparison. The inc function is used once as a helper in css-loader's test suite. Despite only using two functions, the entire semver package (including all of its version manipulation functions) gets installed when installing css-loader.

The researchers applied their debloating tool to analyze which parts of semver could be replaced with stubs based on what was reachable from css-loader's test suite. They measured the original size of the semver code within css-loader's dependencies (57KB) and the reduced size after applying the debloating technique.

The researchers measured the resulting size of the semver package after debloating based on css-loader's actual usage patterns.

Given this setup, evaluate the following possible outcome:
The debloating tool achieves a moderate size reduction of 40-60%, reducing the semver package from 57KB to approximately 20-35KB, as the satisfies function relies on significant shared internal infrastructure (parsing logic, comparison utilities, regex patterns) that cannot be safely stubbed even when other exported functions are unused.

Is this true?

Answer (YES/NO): NO